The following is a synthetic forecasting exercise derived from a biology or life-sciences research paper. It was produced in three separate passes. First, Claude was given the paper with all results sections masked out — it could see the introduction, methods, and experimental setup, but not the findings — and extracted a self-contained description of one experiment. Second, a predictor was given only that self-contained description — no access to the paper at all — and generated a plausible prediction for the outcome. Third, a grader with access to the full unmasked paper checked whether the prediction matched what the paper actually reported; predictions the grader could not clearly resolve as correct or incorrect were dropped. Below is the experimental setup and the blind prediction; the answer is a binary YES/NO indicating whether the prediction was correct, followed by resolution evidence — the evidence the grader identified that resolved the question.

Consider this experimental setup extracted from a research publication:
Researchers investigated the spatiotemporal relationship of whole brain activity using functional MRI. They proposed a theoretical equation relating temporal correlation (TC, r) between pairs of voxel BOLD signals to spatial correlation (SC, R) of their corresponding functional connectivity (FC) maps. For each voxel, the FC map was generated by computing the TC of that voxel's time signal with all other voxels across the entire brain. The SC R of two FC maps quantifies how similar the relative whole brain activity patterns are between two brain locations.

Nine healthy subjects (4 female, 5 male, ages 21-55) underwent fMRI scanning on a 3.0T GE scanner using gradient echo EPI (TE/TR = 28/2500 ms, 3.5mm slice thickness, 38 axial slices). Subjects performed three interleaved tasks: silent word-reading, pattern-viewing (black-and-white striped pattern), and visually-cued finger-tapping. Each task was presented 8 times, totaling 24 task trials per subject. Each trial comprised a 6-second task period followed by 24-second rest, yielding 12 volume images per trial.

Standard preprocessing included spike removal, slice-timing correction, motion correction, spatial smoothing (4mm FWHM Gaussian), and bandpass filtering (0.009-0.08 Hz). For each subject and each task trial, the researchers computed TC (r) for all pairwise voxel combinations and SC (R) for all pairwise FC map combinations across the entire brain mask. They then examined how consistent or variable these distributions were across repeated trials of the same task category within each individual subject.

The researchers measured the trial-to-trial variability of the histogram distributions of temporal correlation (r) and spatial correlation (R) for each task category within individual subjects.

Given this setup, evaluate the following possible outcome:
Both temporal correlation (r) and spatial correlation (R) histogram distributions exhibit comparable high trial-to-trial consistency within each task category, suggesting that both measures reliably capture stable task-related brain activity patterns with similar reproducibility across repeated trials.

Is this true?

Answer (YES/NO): NO